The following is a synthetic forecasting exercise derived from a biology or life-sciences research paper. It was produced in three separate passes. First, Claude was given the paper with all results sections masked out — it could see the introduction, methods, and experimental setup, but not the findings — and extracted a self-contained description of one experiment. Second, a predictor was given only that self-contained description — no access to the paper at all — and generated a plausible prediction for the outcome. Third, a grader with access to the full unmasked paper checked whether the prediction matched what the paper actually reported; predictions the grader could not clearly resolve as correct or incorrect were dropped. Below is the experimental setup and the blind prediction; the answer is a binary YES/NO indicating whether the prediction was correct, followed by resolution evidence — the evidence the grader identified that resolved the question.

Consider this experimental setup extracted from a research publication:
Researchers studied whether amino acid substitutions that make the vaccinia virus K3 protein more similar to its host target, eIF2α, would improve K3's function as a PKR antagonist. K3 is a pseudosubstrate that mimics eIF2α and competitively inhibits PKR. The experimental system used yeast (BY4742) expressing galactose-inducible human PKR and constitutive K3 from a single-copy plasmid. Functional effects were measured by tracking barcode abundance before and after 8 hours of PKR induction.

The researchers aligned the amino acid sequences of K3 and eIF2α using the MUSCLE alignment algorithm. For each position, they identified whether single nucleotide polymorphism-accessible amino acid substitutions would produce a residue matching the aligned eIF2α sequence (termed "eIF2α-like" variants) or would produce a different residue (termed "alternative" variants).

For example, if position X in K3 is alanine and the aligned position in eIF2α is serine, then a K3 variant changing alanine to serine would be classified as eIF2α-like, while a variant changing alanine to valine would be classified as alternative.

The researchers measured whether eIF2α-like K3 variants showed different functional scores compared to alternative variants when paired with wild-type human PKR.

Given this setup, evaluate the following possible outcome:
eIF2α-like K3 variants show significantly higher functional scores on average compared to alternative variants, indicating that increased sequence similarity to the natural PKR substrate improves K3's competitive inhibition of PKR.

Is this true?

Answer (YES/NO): NO